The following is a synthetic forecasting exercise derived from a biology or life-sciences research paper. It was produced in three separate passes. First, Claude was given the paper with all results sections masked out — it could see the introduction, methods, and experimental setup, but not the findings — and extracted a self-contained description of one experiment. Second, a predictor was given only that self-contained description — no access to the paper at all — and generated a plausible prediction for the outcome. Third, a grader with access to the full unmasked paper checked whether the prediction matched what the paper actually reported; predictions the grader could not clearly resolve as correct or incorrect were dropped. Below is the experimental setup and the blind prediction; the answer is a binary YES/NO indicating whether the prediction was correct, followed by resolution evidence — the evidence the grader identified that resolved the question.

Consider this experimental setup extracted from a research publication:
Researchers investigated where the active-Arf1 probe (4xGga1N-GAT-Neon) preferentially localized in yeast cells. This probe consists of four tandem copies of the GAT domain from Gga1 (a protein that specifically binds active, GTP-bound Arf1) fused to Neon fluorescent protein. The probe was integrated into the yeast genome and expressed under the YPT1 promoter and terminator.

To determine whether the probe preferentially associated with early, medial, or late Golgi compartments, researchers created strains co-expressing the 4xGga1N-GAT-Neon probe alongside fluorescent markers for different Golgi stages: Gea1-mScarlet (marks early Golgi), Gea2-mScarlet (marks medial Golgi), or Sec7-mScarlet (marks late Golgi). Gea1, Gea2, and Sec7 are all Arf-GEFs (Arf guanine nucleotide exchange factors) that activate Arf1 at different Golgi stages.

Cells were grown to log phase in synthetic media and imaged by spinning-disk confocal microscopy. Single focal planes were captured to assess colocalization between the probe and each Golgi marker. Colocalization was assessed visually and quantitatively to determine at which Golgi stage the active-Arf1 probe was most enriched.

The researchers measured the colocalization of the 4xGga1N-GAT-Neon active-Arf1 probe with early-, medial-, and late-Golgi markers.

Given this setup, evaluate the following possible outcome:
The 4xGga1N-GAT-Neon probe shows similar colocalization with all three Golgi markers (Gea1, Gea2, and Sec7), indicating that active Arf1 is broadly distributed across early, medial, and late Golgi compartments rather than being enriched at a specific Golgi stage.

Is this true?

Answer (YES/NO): NO